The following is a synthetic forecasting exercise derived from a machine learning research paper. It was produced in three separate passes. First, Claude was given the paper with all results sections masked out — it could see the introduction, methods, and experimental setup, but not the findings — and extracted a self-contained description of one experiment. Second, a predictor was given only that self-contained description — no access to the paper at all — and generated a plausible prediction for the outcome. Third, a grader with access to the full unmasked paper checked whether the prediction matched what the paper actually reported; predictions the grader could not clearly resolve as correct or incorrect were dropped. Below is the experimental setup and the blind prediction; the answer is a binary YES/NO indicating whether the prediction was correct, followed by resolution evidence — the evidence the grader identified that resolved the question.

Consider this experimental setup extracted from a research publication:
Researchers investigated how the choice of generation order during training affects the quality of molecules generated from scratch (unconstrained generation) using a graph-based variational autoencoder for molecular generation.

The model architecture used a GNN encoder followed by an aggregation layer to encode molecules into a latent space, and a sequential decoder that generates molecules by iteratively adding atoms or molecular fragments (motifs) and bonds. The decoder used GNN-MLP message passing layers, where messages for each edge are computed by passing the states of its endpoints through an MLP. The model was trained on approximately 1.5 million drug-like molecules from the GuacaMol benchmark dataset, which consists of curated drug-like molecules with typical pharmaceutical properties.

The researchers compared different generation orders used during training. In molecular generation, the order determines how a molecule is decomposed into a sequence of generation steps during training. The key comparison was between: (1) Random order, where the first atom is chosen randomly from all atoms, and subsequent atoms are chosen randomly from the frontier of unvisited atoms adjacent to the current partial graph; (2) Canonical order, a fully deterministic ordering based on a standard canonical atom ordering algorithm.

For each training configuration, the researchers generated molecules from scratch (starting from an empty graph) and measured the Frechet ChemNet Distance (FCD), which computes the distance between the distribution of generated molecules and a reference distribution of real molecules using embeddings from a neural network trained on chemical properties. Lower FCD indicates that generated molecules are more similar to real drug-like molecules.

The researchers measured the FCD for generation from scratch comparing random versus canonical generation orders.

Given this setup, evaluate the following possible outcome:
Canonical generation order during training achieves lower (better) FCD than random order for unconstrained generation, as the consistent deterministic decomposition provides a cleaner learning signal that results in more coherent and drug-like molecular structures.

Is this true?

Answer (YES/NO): YES